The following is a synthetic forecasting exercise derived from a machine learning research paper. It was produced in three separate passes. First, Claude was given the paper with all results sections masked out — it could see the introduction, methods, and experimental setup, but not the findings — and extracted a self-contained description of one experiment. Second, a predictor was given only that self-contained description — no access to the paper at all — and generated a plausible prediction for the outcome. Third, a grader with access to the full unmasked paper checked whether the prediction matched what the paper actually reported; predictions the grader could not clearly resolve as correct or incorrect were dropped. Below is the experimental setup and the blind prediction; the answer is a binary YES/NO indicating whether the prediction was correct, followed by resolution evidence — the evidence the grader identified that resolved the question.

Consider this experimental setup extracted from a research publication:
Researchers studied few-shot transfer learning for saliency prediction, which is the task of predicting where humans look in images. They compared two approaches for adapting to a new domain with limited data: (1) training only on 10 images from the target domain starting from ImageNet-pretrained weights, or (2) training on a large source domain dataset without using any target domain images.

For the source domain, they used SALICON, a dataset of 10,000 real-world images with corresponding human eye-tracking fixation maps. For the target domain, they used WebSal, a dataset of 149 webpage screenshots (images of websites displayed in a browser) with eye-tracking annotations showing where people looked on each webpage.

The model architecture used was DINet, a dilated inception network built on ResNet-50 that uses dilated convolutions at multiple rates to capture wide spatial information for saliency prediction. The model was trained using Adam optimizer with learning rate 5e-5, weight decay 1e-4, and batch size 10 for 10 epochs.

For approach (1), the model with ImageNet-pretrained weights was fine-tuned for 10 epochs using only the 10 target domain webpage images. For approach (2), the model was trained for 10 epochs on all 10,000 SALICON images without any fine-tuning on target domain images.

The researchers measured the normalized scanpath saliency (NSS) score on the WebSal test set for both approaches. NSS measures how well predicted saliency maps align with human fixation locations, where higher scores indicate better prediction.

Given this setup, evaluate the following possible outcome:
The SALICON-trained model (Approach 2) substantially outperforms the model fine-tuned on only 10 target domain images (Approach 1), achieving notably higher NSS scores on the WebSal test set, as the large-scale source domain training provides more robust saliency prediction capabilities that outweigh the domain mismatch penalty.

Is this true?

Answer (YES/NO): YES